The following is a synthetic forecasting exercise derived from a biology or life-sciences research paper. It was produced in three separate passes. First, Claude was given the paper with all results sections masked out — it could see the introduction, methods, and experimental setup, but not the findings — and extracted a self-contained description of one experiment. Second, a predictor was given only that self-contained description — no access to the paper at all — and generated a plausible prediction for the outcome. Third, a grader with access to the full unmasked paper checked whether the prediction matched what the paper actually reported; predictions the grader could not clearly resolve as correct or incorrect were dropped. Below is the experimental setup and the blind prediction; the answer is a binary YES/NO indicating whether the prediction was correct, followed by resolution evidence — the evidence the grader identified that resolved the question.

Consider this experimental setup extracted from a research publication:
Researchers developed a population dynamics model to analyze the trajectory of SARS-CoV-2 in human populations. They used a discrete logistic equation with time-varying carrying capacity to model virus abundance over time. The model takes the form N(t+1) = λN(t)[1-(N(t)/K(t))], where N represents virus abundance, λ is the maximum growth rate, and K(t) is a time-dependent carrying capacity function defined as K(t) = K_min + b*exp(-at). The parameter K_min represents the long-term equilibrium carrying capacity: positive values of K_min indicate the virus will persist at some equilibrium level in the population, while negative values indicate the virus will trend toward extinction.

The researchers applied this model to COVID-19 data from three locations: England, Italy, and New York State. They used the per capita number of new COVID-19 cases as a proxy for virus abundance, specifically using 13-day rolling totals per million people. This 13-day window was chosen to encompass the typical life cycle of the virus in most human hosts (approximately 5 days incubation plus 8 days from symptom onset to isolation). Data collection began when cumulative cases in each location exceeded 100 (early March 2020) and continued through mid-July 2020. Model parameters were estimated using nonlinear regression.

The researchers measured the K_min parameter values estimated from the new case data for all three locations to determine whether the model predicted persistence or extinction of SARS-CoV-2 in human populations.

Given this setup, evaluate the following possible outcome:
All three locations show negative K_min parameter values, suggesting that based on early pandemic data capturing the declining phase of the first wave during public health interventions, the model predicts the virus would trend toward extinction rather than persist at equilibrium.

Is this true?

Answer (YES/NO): NO